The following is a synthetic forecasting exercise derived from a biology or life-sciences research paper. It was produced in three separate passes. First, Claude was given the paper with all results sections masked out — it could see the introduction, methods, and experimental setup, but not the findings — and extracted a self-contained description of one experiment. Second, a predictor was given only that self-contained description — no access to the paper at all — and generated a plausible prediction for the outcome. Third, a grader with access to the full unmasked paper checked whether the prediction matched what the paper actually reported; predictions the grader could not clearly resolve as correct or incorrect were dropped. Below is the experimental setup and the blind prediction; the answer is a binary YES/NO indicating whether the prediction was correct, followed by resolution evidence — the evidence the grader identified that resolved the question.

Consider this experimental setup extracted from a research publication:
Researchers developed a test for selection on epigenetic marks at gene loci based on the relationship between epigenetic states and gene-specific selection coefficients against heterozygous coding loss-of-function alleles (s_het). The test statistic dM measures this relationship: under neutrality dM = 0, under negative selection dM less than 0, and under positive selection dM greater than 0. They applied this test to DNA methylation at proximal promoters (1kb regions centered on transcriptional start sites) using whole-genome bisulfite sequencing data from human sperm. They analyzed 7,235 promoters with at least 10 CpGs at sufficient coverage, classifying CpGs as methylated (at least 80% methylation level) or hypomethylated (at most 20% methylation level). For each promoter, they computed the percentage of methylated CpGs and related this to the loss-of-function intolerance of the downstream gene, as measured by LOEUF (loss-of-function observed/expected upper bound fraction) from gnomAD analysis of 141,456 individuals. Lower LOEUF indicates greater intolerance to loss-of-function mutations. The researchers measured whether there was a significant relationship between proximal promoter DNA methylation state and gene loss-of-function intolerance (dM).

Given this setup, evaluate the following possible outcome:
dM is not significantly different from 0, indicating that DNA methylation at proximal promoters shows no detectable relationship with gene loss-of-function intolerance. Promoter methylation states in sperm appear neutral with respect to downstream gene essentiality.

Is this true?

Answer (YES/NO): NO